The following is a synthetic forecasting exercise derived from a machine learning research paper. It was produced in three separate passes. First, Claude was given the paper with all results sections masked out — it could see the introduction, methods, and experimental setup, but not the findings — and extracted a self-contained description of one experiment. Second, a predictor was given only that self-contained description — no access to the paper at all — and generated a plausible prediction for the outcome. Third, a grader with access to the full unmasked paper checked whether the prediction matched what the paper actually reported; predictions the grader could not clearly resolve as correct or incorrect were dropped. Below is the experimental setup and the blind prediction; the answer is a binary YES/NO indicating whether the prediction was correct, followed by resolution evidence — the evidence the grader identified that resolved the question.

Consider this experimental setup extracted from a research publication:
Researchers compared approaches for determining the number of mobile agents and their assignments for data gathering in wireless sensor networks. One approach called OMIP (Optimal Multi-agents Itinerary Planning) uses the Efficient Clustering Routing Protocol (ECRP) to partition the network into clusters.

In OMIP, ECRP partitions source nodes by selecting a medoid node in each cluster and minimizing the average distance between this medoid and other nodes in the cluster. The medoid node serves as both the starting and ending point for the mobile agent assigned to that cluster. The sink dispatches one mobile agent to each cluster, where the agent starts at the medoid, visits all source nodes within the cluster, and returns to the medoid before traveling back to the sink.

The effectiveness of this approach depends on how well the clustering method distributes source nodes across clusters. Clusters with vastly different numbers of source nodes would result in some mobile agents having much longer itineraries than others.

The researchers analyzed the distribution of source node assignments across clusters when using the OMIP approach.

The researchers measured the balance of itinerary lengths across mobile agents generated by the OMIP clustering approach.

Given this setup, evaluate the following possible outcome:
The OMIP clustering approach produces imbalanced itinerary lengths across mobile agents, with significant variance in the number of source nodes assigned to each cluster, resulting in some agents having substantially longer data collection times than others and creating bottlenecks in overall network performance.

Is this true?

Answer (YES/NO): YES